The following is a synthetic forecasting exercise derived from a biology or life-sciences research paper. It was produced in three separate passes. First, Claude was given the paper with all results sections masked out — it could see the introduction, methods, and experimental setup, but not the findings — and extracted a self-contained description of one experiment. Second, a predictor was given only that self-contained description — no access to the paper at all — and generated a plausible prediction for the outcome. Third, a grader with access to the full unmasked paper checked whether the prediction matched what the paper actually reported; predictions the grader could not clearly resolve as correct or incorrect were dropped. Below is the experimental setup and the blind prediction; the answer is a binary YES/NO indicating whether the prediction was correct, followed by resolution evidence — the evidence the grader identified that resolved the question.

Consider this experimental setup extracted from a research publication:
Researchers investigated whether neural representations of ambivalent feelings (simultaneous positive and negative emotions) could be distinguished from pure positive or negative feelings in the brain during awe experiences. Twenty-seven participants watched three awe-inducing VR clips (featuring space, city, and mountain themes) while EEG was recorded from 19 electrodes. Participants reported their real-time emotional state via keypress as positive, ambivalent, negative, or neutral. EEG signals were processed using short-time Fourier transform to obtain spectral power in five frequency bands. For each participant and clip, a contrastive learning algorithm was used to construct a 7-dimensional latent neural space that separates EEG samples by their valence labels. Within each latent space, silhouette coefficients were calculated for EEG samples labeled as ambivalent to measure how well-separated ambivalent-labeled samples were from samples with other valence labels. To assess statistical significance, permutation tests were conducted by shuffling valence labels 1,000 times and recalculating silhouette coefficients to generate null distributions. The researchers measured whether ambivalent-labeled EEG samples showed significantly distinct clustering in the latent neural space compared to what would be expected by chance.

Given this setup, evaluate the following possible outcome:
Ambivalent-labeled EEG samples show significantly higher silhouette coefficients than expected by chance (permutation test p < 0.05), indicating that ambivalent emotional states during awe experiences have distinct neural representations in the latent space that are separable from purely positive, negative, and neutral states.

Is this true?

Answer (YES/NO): NO